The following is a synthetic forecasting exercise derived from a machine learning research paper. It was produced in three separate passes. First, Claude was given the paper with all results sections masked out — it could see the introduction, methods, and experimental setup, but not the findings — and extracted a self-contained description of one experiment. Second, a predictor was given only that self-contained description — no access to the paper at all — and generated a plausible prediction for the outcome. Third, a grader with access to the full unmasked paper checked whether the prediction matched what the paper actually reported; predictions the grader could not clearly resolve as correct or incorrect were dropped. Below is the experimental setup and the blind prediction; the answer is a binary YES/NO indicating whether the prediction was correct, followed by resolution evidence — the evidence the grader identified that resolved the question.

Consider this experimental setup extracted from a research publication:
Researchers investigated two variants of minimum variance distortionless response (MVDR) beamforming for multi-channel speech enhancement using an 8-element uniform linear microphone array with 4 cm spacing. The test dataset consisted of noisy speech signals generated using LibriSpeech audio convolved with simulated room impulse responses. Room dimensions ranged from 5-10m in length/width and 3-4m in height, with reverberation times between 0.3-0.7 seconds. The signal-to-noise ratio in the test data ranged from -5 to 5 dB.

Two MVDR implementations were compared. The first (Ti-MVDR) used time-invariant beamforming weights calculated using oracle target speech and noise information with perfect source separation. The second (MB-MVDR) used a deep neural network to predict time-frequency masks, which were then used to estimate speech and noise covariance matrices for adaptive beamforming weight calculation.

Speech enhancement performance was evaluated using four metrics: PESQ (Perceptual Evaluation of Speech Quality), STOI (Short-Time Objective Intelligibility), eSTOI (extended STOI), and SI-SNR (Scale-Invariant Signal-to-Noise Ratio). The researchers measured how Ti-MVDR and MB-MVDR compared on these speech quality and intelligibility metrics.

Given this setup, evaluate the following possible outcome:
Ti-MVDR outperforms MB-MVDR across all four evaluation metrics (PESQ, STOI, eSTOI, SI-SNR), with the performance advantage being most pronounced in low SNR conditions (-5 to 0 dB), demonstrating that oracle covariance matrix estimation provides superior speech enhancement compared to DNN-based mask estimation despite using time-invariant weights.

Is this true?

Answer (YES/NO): NO